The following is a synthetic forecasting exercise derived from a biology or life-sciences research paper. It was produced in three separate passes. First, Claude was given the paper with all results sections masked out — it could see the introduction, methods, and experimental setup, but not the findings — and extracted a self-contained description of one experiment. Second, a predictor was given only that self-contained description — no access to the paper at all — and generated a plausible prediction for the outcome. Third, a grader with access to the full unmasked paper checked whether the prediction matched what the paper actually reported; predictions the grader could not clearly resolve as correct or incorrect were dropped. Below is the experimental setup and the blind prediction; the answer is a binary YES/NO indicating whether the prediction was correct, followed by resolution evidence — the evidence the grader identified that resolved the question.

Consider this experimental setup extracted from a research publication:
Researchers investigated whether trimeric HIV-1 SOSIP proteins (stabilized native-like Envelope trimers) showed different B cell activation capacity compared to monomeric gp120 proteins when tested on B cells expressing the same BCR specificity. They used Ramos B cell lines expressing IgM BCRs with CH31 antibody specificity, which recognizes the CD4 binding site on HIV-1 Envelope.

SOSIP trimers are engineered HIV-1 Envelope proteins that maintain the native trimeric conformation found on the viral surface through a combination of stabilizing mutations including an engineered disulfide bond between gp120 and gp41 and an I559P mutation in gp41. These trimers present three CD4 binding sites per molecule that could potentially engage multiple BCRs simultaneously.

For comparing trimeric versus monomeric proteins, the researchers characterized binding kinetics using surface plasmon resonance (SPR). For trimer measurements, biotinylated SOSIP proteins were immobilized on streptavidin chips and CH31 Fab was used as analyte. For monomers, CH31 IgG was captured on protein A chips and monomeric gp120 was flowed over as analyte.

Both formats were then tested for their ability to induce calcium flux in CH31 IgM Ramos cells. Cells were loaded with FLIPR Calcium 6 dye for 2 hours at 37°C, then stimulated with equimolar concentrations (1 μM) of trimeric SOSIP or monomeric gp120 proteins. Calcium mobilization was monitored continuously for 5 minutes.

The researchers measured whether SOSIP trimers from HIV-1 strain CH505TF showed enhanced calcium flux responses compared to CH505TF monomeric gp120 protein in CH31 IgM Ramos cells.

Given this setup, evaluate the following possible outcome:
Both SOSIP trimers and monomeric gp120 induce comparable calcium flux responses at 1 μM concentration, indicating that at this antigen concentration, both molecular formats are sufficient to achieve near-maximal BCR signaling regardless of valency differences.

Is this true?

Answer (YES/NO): NO